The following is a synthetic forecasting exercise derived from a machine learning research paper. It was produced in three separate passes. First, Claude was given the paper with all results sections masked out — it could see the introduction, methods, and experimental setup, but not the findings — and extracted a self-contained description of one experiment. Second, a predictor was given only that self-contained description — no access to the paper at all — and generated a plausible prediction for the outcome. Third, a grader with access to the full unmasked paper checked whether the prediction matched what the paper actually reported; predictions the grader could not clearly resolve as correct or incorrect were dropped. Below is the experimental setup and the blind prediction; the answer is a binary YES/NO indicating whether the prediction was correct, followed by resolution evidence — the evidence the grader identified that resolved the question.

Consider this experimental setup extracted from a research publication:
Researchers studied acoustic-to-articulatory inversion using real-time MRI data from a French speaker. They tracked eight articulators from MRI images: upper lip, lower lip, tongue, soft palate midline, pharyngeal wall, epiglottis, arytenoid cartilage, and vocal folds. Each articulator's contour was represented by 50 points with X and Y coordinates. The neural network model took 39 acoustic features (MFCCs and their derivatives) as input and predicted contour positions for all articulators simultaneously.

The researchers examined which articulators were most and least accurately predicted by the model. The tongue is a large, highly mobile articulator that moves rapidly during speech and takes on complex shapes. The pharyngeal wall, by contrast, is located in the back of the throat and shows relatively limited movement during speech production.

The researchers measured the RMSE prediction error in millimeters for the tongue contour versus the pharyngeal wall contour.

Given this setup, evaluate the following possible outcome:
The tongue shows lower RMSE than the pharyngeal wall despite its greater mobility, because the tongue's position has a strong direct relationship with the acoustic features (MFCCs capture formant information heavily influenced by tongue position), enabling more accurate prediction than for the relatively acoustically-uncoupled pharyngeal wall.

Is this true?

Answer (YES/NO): NO